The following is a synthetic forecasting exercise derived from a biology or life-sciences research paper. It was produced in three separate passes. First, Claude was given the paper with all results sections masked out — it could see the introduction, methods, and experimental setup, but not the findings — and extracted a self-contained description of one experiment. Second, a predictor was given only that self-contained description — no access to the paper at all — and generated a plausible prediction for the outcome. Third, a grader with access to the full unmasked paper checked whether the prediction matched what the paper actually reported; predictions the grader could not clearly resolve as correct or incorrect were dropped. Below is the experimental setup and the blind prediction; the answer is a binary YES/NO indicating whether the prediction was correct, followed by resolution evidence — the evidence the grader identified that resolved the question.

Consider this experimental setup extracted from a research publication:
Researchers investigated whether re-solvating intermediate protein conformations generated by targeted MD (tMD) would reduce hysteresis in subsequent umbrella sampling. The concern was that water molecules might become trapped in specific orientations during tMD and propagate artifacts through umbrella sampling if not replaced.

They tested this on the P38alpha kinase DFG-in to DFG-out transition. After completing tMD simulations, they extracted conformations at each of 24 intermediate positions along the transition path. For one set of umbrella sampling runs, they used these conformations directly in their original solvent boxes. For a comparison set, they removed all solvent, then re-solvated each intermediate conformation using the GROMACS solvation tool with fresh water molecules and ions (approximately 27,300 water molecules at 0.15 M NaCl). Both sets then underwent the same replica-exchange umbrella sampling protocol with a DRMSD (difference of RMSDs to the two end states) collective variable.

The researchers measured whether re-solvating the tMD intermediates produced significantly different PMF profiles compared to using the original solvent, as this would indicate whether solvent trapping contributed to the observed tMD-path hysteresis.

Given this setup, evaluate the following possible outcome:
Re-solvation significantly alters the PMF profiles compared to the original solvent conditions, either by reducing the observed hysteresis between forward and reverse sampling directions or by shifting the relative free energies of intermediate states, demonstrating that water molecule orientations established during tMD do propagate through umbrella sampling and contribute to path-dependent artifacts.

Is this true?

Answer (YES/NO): NO